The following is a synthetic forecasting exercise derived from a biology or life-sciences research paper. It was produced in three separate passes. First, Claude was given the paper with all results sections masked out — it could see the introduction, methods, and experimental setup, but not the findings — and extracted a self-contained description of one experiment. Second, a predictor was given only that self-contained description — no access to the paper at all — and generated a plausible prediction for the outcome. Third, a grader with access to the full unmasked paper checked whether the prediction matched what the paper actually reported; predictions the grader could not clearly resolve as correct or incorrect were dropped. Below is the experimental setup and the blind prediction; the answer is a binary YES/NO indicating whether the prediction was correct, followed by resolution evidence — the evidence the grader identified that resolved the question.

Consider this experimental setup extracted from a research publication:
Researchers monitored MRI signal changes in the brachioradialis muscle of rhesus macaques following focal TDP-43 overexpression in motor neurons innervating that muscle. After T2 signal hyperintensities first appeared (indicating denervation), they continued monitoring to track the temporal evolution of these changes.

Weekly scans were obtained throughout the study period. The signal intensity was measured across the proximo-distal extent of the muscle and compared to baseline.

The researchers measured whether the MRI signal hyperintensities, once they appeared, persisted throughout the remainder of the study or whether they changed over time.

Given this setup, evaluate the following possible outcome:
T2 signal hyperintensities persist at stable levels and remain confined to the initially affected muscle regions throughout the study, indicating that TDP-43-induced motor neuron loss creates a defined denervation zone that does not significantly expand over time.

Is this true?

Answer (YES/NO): NO